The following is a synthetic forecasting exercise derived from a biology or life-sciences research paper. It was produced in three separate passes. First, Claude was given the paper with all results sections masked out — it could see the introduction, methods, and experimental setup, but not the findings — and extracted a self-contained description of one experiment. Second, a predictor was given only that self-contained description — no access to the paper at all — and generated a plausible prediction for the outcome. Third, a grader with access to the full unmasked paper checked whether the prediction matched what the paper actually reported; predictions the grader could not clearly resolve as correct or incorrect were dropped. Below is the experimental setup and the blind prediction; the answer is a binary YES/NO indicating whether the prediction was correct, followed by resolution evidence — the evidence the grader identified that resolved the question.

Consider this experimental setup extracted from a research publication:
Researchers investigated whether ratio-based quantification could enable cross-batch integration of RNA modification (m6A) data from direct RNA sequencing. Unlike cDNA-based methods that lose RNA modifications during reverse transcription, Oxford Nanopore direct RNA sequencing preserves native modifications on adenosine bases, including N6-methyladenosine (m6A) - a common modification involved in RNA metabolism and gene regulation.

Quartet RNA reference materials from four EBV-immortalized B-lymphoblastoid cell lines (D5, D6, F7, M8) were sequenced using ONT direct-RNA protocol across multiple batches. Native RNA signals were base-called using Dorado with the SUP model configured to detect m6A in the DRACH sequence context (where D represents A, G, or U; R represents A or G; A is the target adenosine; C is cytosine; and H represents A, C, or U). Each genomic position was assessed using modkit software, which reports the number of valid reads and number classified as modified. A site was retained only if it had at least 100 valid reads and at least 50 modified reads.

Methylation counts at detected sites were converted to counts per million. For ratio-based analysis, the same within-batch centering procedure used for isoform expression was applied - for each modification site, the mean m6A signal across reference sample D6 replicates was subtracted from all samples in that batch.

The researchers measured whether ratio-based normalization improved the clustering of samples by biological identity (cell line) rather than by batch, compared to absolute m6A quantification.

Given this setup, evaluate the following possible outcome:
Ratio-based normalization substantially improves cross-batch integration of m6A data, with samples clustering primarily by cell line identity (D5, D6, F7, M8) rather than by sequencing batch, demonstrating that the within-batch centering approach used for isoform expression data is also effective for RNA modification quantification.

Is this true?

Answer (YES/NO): YES